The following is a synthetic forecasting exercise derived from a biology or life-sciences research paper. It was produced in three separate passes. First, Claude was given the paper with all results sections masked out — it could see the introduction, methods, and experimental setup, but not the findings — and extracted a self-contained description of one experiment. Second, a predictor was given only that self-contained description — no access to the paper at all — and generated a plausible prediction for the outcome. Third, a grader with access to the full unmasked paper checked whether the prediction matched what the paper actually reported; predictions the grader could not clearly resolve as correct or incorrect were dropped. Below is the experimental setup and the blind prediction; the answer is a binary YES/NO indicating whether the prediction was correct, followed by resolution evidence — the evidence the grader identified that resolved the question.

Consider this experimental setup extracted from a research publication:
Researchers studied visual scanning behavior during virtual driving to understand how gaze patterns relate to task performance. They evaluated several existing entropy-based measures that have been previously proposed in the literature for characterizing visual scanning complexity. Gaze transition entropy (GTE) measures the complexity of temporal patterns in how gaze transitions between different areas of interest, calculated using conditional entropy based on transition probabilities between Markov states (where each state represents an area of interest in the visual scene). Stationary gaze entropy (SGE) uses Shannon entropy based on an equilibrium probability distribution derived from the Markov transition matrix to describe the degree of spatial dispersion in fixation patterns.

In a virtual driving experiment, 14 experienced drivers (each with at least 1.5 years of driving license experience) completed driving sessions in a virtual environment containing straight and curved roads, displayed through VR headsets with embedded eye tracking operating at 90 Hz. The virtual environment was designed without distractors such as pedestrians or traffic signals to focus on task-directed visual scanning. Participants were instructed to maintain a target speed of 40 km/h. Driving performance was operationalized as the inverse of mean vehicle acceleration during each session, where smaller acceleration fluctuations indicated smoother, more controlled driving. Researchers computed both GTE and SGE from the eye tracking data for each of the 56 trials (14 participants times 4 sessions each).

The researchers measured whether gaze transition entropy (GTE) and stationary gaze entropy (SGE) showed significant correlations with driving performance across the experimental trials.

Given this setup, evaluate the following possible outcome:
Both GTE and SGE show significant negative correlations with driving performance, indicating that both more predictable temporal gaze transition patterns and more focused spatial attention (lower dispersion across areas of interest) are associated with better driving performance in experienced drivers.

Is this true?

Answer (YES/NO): NO